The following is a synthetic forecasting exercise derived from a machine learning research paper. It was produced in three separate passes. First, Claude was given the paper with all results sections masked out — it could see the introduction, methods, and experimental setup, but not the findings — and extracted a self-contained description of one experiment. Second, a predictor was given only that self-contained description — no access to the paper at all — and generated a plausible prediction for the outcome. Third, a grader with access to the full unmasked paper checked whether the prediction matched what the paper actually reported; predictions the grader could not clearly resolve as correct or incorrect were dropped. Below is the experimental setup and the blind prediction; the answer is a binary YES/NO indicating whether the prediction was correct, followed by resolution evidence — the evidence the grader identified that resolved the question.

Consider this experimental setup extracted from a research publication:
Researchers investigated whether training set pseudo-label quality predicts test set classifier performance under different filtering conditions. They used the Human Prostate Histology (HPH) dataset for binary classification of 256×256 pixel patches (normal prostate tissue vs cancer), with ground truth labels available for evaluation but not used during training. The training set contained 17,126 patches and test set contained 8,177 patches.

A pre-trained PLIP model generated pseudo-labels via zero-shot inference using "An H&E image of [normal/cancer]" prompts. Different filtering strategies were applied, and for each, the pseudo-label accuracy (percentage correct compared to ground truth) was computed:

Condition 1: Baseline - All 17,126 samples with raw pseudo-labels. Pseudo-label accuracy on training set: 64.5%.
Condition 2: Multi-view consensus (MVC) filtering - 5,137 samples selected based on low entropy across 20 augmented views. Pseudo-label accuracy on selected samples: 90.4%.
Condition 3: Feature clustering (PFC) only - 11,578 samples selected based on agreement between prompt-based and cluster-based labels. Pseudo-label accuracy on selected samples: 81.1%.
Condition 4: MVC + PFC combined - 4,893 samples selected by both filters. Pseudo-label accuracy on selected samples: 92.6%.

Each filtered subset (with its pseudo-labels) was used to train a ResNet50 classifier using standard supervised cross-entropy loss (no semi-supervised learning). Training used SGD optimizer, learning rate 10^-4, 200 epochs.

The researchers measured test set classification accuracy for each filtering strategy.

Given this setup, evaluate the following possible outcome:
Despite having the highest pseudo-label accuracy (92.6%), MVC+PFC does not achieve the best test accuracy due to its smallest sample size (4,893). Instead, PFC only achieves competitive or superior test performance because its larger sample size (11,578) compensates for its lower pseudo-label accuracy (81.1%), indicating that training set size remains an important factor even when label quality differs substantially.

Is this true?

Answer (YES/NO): NO